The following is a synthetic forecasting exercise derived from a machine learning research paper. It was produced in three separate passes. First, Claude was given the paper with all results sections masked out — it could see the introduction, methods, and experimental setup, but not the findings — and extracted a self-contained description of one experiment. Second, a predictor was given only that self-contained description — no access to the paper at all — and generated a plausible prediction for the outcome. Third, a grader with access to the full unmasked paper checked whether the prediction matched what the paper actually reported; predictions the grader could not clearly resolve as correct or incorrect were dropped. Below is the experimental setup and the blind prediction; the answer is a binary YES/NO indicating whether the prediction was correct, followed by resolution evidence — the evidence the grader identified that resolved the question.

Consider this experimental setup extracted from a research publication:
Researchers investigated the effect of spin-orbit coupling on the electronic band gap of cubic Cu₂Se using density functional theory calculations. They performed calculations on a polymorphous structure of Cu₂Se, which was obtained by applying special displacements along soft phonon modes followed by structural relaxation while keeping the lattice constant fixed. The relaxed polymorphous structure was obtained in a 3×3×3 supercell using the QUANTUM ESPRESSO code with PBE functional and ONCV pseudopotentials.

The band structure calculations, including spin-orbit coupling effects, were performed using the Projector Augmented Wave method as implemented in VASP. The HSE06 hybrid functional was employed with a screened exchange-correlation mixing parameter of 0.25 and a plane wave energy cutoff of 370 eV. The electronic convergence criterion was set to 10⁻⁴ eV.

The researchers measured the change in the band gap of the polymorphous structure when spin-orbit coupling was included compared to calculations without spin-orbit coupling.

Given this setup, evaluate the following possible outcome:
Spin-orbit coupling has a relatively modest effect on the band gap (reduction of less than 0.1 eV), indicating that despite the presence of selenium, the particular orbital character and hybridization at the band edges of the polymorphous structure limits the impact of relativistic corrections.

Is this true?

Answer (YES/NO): YES